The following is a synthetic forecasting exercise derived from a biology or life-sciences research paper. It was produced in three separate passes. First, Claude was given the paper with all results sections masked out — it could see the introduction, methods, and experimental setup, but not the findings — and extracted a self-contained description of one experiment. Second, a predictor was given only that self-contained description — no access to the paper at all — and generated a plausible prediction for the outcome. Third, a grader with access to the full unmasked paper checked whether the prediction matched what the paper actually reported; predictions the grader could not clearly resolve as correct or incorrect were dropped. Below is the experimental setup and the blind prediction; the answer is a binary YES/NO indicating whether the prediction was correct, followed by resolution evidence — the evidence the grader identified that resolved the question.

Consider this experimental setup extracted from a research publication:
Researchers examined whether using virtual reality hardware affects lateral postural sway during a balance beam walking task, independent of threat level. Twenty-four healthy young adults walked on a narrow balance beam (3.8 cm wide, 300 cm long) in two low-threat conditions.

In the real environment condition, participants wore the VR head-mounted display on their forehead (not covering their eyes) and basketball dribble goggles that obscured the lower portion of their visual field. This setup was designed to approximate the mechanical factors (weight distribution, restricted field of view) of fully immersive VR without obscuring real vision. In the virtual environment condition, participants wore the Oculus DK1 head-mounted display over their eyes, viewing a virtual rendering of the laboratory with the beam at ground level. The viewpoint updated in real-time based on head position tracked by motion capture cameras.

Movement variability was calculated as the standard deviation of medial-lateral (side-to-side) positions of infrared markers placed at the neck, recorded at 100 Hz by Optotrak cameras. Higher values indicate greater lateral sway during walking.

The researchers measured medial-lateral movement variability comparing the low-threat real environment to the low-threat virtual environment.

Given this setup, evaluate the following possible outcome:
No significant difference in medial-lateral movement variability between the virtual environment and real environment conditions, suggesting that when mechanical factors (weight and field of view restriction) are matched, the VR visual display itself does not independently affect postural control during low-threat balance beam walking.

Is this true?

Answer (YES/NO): YES